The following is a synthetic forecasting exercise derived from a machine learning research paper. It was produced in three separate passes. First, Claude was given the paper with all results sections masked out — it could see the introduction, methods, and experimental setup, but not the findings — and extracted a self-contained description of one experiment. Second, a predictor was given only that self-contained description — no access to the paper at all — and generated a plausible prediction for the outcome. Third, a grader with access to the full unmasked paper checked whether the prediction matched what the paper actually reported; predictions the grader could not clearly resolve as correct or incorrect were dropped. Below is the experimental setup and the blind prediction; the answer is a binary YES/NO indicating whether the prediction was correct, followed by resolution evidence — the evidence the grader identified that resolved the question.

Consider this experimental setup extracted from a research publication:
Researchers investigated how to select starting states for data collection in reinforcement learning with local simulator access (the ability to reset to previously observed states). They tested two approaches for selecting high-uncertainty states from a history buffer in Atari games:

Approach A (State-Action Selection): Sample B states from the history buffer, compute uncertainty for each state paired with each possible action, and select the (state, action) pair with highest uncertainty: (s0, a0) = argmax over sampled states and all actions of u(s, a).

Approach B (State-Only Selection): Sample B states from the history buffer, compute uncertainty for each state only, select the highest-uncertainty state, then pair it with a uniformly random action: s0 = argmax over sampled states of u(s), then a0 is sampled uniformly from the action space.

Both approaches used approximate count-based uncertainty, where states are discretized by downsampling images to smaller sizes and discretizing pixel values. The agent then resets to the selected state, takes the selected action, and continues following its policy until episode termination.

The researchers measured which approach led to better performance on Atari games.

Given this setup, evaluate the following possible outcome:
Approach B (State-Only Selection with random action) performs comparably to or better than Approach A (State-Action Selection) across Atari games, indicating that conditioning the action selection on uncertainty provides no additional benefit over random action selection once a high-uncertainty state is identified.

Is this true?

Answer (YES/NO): YES